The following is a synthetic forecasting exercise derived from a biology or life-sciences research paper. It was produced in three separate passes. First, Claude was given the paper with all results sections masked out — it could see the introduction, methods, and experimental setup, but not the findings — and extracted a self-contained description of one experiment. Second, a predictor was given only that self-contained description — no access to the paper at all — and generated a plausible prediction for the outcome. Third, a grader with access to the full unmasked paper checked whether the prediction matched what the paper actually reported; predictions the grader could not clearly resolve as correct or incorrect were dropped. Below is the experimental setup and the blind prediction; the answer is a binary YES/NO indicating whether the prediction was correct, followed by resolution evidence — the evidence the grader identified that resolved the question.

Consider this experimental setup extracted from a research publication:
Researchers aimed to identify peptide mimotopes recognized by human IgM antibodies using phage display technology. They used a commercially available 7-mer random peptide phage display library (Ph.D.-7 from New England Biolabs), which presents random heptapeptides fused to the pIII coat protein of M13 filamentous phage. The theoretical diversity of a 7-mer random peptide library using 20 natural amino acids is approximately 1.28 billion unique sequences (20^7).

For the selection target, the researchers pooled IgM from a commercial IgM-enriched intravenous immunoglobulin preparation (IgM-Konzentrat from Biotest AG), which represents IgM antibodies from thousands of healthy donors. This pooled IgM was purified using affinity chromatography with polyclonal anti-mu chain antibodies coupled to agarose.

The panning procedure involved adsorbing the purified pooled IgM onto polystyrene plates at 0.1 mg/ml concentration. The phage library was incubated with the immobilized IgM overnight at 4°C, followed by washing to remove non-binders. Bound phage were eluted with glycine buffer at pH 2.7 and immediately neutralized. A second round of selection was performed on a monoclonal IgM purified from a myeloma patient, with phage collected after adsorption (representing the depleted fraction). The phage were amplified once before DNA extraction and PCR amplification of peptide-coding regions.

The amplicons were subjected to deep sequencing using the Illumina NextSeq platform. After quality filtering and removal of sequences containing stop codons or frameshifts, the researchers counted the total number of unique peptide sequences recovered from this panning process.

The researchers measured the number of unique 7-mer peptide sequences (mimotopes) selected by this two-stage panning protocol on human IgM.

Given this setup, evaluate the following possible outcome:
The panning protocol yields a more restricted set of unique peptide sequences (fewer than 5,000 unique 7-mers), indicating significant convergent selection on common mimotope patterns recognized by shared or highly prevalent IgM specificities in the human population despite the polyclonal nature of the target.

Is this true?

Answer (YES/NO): NO